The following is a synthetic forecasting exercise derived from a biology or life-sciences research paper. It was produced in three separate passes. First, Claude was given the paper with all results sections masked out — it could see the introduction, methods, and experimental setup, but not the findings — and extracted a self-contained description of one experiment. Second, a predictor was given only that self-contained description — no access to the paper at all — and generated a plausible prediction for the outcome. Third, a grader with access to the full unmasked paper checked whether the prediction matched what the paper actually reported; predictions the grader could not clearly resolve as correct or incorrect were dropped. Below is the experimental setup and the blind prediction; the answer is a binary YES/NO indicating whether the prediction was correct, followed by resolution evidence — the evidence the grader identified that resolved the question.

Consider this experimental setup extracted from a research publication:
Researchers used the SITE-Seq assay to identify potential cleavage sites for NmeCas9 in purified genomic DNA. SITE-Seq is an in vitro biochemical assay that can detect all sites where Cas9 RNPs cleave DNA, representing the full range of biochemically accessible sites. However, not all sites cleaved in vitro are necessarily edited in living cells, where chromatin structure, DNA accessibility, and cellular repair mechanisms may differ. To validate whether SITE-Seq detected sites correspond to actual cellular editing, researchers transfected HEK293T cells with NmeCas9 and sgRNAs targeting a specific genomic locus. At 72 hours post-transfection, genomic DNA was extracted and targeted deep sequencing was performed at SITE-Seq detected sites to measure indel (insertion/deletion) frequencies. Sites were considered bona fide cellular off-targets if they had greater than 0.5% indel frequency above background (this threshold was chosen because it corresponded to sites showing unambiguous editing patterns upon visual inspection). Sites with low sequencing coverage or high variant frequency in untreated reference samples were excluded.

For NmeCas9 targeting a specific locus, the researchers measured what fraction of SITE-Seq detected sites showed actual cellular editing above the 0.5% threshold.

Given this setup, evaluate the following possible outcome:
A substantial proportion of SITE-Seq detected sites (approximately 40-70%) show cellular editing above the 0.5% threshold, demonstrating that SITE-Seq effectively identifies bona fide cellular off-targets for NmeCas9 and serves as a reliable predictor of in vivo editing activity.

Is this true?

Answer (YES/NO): NO